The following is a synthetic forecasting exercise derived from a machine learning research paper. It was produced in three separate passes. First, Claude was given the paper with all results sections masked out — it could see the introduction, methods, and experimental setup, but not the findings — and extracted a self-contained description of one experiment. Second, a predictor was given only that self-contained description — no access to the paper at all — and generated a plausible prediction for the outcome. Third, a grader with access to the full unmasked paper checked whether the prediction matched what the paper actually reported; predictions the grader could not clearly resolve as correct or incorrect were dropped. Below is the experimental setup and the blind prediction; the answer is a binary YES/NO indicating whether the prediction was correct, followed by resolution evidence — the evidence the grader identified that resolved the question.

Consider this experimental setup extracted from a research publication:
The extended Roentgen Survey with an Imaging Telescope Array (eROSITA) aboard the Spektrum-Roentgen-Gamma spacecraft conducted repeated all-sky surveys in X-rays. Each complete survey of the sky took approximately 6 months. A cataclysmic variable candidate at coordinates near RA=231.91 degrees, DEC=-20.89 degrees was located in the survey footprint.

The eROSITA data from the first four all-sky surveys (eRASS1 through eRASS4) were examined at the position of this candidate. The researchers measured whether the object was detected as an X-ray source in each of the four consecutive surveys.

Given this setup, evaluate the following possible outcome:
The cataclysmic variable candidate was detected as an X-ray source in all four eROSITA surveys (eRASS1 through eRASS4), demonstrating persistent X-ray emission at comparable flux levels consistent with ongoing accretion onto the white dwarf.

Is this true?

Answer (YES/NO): NO